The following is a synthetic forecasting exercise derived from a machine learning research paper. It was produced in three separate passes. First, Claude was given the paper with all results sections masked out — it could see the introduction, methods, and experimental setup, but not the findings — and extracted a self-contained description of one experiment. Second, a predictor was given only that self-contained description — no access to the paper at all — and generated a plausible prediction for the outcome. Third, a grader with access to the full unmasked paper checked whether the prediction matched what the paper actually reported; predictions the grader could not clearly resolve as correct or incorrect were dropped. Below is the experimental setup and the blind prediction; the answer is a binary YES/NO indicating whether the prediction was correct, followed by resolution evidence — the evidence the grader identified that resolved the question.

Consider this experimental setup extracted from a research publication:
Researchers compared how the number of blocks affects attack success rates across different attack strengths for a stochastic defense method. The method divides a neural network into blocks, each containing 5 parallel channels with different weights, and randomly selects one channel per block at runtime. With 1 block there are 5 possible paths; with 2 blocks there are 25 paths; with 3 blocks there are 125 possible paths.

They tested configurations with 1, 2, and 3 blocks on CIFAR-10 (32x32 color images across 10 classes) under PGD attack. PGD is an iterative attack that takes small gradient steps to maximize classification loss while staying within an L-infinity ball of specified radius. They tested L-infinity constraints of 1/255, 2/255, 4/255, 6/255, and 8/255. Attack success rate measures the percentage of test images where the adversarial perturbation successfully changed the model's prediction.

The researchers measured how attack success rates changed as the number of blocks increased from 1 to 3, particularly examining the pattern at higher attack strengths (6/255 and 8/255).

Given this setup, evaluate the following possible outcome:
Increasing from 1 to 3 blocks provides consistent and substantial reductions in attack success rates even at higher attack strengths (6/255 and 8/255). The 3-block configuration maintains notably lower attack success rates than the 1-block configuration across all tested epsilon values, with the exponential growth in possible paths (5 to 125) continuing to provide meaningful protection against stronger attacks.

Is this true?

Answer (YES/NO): YES